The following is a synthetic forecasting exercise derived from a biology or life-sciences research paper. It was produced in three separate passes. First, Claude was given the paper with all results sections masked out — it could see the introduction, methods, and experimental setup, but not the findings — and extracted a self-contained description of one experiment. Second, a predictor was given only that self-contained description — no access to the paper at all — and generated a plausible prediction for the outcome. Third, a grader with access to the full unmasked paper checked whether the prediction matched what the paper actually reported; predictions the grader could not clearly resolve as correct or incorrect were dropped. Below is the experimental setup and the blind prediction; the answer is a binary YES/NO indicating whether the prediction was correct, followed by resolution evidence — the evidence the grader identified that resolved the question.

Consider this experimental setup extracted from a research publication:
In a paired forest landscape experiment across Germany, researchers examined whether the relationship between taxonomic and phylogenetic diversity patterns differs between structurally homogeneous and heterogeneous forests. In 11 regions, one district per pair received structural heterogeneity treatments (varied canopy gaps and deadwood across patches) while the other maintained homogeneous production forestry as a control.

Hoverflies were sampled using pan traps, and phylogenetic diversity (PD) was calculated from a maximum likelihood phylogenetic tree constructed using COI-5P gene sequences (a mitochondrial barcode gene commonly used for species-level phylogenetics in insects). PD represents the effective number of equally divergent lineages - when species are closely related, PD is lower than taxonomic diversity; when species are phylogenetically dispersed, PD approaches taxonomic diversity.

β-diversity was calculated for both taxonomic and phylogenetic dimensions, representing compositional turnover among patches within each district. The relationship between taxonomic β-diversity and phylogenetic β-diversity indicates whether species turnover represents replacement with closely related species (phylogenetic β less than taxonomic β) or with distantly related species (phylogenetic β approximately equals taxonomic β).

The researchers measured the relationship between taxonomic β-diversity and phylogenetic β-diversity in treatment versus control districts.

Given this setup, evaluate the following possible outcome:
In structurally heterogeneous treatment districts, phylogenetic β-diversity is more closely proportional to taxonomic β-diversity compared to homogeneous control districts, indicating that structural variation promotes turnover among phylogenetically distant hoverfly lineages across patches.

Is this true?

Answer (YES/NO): NO